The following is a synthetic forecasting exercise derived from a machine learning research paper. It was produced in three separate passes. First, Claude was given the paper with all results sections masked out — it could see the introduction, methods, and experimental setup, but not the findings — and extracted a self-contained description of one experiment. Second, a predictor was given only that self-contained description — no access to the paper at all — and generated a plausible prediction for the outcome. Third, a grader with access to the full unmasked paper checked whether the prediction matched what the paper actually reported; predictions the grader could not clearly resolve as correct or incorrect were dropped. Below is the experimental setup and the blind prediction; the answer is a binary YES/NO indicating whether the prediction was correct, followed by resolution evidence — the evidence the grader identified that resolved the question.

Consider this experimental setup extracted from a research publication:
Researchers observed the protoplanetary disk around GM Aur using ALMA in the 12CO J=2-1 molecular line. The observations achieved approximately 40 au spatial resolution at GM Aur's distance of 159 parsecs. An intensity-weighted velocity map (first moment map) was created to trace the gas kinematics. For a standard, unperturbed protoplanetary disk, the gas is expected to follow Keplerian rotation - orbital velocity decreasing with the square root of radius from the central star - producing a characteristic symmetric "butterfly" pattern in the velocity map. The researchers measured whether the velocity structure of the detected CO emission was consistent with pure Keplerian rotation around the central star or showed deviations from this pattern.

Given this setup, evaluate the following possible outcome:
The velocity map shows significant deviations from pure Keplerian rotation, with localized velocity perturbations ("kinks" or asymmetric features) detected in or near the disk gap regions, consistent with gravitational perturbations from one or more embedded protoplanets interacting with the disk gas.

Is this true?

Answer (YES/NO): NO